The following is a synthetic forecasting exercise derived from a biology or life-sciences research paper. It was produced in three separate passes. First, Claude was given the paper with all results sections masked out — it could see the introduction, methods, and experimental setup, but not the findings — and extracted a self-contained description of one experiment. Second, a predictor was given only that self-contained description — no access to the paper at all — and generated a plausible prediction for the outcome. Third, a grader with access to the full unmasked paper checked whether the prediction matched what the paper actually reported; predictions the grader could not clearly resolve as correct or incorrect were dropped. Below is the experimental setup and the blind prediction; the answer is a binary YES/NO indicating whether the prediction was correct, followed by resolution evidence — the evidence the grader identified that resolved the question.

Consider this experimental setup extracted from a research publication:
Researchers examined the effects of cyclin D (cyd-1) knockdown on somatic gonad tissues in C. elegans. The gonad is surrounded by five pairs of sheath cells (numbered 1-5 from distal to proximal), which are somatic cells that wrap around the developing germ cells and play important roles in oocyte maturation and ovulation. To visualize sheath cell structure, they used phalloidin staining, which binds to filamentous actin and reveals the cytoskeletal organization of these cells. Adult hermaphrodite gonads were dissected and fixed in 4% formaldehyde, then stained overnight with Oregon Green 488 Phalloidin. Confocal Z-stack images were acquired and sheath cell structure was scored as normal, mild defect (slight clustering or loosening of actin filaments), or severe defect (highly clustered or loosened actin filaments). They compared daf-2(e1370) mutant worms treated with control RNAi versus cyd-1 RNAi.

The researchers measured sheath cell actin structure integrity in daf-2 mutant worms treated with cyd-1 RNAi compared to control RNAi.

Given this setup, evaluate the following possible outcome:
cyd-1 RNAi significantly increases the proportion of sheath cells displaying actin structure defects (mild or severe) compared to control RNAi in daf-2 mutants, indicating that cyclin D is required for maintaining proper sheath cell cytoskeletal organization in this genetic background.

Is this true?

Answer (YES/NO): YES